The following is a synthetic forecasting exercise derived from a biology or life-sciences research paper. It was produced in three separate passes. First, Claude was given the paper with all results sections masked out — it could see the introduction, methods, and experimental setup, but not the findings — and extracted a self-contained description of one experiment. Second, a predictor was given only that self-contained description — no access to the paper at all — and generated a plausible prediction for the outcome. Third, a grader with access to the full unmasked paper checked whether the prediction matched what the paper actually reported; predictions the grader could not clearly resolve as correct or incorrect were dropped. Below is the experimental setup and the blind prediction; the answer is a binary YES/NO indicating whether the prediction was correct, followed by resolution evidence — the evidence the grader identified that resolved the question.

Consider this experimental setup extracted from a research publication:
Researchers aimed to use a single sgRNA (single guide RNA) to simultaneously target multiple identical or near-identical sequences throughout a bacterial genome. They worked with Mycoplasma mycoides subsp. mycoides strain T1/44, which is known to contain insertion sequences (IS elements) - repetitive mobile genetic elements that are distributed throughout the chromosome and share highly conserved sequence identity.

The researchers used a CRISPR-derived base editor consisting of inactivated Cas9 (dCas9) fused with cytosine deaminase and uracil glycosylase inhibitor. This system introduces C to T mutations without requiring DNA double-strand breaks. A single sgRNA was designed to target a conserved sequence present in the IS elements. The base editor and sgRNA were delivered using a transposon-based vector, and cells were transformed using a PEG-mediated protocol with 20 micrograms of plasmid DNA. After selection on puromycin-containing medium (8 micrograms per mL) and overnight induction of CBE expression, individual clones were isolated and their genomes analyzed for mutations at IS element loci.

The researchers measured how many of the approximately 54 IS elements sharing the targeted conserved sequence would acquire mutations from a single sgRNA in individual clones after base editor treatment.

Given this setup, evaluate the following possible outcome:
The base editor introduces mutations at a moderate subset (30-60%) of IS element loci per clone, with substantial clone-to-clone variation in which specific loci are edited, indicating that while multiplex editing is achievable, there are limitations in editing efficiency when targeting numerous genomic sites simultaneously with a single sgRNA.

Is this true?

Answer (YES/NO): NO